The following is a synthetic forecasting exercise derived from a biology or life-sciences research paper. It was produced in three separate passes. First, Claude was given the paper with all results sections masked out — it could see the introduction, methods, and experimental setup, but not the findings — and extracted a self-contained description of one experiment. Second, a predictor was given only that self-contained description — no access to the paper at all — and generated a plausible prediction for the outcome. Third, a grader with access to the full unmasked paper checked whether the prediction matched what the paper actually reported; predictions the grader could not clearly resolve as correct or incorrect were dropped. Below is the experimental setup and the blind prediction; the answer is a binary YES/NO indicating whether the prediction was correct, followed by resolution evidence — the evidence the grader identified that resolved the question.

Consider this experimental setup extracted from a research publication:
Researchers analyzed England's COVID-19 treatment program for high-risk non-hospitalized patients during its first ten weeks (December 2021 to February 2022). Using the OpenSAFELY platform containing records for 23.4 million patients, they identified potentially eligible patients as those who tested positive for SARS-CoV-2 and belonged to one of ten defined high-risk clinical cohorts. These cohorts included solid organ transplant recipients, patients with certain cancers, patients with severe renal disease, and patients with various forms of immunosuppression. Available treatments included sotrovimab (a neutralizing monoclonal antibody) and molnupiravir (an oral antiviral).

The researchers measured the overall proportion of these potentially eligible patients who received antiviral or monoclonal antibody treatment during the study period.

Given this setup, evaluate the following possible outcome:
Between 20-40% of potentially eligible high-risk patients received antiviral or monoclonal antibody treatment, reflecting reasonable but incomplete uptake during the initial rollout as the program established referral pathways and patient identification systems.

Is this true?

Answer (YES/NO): NO